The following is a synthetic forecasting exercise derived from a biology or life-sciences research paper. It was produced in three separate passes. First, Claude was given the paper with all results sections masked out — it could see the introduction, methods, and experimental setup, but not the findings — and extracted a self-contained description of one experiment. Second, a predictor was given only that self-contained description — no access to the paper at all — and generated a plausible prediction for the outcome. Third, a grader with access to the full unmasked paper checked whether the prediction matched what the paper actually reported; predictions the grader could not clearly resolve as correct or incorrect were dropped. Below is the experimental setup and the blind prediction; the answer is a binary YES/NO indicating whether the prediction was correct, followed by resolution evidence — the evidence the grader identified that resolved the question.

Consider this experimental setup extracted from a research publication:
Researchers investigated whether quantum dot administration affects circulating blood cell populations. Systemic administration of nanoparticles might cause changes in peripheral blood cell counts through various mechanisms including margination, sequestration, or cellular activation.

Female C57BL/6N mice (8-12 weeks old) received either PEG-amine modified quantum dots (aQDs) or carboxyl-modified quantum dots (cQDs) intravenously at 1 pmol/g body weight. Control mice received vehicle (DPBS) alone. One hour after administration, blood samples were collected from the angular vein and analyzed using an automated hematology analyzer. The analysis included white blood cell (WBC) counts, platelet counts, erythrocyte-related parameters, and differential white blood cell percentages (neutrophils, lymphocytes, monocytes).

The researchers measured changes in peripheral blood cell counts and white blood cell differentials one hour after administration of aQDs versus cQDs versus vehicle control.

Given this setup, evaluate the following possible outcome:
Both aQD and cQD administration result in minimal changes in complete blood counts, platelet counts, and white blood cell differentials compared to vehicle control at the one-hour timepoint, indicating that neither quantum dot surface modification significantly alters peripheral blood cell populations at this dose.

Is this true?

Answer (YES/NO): NO